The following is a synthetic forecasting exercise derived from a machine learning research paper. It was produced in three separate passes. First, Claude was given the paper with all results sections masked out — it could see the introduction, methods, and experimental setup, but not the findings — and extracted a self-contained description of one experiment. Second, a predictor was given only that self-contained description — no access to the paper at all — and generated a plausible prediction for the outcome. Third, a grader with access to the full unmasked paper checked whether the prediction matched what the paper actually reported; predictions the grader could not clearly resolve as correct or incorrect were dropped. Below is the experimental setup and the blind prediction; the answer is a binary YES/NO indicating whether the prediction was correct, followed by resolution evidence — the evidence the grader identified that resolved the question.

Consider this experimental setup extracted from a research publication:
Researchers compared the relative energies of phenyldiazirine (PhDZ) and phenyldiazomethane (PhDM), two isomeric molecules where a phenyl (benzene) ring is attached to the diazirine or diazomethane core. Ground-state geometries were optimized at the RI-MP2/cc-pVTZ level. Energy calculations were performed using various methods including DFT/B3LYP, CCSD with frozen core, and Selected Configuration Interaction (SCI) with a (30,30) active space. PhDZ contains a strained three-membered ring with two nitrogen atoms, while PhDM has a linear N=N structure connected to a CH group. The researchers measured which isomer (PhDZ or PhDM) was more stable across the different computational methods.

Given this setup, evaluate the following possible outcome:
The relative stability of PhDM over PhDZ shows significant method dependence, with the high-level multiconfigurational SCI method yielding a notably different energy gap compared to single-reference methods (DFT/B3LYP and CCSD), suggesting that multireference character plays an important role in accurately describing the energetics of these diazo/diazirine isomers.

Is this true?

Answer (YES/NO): NO